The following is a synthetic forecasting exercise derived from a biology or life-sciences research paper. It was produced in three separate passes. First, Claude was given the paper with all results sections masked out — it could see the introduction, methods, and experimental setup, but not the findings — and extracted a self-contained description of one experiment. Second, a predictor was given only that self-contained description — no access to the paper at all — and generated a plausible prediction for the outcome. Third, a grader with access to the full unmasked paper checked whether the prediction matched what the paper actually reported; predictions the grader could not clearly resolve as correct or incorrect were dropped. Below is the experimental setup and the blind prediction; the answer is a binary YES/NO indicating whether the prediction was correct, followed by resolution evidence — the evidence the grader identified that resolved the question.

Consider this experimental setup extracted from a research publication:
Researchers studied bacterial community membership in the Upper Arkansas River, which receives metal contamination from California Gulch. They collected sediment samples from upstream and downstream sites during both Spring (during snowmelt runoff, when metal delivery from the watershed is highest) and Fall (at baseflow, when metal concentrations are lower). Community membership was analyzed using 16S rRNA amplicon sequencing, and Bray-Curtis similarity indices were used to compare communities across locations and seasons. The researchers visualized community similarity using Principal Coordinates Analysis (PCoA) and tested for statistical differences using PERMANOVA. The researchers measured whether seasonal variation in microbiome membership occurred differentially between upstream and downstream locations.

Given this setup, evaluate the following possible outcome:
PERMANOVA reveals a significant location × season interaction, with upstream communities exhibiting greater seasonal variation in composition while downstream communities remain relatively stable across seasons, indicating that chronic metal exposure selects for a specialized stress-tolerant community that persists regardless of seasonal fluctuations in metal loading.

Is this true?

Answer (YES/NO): NO